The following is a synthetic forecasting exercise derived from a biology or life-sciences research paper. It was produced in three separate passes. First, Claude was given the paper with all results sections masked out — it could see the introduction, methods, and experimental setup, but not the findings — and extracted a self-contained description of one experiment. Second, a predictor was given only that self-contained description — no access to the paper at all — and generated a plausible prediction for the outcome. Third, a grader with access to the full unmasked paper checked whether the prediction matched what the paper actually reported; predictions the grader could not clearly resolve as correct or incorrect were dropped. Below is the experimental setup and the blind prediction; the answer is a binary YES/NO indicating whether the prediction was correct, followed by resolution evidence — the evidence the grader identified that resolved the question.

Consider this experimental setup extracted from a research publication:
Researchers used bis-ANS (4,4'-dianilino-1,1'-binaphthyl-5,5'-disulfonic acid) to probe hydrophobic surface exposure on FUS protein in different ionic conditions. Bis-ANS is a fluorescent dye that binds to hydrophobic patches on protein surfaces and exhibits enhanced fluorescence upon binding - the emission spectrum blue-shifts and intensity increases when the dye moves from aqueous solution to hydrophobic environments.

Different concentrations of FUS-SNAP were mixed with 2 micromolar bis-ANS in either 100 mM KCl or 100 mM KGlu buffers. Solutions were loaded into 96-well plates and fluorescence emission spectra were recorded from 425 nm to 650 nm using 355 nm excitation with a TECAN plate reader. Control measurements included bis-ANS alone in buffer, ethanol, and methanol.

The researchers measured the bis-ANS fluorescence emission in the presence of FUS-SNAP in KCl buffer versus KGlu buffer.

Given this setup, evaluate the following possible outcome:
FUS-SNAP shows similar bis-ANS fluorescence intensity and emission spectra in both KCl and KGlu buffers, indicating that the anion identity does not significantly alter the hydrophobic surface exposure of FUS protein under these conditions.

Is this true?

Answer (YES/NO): NO